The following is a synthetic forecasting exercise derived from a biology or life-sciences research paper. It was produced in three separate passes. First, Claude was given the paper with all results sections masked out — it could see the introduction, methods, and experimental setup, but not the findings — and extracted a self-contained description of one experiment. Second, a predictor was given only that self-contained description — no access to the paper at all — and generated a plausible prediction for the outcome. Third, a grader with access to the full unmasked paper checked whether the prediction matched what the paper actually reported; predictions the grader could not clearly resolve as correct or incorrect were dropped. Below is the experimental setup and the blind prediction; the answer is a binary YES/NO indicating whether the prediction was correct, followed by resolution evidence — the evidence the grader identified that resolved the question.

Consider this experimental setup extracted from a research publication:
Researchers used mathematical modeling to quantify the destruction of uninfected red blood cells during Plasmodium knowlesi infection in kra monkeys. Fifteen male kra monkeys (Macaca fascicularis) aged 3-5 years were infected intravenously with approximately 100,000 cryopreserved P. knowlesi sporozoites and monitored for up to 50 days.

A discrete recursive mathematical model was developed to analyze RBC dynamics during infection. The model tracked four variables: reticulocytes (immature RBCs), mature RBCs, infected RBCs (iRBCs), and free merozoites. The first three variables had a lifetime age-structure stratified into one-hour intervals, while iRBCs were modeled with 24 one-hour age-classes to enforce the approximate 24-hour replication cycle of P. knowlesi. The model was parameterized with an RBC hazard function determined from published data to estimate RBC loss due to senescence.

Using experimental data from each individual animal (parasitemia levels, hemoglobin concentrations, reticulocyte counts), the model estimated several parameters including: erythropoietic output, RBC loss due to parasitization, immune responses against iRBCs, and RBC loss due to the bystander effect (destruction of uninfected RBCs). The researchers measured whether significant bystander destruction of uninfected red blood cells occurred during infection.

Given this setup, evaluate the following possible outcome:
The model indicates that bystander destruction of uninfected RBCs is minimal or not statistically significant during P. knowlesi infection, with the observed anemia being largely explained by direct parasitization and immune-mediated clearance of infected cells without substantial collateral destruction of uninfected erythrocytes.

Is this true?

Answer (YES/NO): NO